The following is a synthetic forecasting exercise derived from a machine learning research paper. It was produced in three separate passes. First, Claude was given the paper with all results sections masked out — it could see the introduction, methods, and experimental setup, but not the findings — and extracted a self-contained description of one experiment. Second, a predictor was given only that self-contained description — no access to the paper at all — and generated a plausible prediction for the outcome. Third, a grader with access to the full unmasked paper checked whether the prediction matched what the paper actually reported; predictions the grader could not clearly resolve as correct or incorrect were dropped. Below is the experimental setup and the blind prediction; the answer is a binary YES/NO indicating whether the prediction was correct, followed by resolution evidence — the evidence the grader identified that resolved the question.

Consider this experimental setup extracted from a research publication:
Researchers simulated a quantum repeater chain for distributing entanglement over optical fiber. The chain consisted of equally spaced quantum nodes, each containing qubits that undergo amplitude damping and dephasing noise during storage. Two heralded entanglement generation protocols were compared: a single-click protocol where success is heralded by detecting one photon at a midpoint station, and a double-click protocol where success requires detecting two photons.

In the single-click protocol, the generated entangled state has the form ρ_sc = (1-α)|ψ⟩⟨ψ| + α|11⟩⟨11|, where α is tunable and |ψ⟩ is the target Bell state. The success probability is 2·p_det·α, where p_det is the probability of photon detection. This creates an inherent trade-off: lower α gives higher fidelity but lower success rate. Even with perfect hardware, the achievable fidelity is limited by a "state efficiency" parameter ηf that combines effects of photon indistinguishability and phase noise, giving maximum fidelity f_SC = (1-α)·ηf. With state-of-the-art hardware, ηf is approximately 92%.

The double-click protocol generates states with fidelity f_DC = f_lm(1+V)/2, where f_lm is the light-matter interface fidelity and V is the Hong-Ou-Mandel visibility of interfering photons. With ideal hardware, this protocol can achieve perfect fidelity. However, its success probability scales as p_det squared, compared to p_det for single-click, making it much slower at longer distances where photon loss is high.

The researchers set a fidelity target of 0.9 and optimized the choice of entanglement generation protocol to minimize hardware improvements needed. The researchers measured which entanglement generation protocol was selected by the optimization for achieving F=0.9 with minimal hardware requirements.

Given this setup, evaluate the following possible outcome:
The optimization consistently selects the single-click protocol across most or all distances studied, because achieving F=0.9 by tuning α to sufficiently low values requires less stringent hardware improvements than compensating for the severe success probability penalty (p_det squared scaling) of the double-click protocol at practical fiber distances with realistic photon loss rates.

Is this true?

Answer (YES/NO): NO